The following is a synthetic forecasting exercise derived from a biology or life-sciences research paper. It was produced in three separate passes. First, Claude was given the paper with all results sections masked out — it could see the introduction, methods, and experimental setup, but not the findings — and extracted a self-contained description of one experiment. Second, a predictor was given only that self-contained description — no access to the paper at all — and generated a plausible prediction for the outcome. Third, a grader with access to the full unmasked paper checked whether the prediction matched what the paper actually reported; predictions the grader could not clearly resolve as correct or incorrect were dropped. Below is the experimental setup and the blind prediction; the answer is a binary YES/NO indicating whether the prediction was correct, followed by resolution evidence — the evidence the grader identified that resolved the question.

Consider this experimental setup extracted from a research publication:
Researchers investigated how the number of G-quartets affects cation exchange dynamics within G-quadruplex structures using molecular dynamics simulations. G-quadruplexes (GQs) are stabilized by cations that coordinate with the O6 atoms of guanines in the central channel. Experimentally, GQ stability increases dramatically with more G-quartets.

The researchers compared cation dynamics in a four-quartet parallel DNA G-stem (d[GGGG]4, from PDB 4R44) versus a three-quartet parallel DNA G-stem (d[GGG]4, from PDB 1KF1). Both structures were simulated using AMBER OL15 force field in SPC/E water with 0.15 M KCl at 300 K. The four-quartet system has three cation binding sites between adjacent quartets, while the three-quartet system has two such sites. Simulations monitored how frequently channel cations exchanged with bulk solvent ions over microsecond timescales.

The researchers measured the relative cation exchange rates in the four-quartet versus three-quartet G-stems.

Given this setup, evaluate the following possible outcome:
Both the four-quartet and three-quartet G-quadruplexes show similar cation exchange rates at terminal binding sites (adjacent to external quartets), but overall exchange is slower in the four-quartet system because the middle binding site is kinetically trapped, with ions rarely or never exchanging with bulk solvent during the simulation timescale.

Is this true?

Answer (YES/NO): NO